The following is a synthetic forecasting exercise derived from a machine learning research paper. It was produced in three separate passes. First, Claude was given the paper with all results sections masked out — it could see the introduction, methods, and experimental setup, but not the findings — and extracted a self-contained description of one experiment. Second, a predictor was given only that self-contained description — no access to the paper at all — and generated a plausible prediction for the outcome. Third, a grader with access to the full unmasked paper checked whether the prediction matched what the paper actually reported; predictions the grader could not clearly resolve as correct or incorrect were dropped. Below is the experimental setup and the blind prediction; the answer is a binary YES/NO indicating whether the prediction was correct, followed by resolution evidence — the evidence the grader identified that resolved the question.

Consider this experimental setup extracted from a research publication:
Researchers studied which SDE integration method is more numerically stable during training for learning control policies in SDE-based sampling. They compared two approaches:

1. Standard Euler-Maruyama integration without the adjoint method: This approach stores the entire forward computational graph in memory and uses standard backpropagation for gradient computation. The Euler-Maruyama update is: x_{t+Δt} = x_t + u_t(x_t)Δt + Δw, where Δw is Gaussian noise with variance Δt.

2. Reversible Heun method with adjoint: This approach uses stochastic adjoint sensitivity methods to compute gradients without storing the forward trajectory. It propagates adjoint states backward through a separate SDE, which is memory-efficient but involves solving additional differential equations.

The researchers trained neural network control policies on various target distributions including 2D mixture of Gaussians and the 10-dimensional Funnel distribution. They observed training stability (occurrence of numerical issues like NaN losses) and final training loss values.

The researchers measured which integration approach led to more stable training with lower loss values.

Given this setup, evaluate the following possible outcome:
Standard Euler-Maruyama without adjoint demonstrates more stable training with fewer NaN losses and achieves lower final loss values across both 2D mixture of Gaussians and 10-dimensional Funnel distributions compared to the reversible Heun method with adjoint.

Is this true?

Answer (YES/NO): NO